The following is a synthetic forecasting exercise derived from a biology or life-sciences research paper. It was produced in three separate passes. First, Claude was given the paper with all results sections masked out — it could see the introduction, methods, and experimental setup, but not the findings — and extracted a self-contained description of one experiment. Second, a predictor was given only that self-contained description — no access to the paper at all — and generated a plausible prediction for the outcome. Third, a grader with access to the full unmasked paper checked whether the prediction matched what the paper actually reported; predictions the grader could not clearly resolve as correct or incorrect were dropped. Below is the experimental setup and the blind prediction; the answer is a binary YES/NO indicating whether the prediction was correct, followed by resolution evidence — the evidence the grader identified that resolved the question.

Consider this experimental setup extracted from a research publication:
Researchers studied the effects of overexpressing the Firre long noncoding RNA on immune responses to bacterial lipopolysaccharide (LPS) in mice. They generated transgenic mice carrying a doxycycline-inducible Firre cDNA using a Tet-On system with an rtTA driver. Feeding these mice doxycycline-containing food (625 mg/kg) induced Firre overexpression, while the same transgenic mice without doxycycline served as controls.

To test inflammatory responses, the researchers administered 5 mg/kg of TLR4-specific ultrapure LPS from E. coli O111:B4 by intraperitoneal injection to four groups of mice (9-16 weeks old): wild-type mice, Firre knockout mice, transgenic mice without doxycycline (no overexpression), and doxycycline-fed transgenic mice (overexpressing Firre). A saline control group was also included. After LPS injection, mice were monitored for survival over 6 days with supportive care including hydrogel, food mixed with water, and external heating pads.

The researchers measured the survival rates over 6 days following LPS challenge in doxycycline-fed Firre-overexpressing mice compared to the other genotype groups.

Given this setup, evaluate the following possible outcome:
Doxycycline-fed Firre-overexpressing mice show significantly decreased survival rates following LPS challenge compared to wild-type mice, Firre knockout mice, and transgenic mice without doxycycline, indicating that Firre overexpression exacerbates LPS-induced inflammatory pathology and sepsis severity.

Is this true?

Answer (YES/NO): YES